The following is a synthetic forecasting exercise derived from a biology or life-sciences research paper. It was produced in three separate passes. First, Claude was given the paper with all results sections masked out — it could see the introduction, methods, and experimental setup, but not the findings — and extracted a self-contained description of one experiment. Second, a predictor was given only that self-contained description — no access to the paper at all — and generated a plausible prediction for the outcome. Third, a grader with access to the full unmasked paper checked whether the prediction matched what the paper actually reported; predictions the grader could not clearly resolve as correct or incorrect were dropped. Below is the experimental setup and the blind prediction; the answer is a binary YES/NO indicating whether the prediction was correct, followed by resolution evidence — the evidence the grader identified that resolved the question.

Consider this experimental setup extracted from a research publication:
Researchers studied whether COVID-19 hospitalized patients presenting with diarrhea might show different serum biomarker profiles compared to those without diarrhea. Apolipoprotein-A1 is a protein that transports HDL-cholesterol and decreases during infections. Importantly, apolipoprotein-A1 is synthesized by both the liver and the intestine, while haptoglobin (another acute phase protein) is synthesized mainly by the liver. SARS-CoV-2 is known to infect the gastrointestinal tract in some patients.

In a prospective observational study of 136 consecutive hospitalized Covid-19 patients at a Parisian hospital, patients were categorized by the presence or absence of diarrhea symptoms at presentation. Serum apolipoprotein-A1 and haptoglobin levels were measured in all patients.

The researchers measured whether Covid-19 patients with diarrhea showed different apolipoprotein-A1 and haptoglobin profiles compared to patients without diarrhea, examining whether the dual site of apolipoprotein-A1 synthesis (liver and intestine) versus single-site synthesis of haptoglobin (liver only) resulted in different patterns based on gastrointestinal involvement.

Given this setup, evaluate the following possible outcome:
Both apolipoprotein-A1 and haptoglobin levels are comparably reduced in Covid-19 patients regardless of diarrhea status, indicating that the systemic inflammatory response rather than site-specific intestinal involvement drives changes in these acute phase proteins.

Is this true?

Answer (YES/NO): YES